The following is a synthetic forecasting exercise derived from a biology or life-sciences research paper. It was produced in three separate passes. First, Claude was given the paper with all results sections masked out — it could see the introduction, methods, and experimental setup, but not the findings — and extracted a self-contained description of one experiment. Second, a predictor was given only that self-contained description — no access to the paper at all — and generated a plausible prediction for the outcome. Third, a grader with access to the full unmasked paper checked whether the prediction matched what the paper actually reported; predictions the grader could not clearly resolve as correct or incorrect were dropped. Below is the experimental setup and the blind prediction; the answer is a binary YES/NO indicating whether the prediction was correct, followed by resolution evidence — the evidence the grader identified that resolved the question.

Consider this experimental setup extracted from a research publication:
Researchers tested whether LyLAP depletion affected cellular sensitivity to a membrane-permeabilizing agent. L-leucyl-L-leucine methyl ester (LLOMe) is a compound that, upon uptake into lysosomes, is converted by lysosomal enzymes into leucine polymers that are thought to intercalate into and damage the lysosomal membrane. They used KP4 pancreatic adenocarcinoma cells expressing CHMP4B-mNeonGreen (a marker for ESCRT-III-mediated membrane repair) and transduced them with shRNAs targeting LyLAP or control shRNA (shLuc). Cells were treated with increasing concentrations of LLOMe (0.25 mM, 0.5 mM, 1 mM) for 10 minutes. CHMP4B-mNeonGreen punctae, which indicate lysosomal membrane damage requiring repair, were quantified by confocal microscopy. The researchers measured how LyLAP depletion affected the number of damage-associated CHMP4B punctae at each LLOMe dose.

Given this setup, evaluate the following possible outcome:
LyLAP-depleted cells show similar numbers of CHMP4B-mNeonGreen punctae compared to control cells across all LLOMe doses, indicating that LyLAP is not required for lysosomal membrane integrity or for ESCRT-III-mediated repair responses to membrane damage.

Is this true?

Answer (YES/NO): NO